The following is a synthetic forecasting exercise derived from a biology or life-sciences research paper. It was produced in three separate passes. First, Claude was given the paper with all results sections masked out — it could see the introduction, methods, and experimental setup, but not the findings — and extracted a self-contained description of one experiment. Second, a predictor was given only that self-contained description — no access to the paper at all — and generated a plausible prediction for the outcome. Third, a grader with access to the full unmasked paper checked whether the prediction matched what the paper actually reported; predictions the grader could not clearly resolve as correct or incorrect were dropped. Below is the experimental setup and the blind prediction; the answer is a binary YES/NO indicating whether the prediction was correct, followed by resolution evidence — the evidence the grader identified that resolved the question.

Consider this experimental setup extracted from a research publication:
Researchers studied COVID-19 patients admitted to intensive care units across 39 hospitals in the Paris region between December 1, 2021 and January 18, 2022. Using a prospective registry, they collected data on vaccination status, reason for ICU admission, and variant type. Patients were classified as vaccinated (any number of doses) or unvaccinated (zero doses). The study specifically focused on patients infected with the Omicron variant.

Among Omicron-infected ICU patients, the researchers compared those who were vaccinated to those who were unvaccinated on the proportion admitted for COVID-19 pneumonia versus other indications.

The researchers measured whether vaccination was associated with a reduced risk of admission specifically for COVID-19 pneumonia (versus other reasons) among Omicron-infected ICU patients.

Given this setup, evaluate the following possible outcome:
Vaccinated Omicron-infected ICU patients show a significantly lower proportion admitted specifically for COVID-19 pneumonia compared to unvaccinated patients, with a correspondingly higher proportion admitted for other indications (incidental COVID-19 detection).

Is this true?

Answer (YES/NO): YES